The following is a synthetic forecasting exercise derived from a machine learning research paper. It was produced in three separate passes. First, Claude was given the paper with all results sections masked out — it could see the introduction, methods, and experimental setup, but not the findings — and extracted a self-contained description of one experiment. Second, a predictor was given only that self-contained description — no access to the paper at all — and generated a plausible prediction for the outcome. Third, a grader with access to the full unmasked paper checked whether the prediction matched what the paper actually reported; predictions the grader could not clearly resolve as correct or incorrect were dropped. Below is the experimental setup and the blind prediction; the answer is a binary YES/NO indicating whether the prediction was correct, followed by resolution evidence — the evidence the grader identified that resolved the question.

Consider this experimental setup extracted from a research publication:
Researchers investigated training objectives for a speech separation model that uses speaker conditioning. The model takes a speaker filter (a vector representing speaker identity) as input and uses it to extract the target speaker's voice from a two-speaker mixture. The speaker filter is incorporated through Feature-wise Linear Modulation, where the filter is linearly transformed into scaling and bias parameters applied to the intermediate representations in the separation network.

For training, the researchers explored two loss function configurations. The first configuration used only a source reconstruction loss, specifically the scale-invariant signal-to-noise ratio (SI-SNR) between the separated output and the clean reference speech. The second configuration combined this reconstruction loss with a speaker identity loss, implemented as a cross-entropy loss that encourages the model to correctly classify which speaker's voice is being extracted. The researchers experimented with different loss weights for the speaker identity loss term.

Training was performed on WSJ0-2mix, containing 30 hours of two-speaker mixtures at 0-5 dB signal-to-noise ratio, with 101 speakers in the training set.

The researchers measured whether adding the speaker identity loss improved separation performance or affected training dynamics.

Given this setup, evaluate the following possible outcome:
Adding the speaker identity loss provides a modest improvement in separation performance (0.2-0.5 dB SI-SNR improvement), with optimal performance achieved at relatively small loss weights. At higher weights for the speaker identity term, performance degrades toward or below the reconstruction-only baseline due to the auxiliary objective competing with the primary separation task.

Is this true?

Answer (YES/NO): NO